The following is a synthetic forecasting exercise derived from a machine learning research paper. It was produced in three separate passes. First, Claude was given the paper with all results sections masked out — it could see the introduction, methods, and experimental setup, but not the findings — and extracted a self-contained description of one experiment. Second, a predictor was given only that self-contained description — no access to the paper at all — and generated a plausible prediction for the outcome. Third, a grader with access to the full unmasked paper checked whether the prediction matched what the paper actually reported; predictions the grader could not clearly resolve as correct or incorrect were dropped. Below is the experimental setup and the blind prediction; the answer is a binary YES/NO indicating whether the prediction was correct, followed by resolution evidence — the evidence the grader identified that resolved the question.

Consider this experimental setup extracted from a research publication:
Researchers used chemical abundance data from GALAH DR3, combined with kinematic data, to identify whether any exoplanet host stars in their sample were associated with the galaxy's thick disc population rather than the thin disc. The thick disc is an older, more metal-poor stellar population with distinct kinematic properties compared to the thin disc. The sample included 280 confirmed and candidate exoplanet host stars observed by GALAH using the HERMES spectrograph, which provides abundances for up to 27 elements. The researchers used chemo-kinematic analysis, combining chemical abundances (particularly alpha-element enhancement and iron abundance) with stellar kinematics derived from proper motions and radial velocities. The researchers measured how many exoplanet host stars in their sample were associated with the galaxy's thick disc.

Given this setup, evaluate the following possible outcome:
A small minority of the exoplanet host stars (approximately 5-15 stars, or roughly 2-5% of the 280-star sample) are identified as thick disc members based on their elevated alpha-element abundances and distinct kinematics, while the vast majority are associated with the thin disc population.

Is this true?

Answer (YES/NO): YES